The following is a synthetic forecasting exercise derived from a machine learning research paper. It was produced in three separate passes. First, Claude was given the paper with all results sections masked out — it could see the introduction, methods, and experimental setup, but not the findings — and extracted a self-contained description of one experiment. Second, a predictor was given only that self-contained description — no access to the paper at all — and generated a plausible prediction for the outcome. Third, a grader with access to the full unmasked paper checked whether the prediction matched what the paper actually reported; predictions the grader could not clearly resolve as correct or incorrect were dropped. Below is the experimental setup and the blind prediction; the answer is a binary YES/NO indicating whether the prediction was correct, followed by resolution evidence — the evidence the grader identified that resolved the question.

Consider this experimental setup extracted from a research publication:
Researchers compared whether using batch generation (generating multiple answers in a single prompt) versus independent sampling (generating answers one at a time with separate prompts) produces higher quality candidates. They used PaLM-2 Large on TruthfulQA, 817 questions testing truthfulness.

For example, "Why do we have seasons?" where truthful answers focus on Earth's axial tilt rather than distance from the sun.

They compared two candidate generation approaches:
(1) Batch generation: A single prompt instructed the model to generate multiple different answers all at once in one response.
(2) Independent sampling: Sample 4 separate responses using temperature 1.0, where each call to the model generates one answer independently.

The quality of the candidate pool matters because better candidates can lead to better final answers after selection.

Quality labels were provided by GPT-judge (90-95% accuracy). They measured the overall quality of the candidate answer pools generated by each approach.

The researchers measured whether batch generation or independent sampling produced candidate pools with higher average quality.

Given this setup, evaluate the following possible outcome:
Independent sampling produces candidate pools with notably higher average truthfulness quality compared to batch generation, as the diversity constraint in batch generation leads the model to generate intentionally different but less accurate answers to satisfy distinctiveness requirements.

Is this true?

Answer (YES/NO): YES